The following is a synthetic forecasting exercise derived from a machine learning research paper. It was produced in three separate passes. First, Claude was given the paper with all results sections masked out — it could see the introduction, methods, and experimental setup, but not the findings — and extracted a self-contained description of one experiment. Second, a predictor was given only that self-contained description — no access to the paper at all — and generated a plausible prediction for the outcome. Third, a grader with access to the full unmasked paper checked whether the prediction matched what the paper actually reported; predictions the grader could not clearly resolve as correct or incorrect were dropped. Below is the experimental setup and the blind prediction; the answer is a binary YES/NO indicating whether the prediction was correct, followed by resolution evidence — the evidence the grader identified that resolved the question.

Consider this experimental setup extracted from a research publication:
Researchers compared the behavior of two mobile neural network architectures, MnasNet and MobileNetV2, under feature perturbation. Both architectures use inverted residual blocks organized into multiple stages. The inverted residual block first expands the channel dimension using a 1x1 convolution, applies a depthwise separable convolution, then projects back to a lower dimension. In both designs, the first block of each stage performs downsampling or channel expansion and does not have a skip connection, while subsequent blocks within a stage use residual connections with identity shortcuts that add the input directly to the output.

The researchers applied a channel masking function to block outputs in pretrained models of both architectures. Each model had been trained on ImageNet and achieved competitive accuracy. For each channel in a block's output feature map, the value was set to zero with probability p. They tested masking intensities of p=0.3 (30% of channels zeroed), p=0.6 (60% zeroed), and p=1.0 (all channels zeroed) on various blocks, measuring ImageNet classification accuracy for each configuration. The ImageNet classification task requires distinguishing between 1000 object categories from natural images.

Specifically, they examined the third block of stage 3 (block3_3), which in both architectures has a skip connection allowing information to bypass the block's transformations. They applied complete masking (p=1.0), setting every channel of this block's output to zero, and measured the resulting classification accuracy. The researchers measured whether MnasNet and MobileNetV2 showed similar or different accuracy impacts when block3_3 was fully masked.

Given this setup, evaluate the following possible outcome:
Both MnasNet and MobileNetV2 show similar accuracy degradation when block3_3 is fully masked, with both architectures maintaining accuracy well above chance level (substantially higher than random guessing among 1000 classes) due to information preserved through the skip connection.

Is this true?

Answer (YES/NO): YES